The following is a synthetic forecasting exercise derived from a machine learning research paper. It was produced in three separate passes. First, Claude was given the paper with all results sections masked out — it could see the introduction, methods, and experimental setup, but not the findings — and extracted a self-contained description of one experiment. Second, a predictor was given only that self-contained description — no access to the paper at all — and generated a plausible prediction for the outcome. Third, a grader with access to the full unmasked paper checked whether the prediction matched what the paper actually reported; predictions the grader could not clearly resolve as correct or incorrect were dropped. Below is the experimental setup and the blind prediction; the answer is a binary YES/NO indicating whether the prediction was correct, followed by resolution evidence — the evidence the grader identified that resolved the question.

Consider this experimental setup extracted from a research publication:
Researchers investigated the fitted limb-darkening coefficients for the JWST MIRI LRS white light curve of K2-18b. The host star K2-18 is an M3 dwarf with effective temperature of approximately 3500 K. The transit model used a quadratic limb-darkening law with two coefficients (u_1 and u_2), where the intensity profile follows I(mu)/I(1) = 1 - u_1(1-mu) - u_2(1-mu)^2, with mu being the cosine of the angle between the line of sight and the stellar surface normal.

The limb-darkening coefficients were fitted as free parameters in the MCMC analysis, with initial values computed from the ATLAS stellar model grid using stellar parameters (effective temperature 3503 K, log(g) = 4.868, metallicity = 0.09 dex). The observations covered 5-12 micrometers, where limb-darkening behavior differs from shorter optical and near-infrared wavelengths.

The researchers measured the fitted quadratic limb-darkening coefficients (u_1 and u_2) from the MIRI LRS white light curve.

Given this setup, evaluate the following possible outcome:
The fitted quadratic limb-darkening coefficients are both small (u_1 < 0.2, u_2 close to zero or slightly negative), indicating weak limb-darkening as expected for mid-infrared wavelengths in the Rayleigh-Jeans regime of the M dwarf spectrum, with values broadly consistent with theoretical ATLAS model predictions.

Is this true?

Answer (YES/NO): YES